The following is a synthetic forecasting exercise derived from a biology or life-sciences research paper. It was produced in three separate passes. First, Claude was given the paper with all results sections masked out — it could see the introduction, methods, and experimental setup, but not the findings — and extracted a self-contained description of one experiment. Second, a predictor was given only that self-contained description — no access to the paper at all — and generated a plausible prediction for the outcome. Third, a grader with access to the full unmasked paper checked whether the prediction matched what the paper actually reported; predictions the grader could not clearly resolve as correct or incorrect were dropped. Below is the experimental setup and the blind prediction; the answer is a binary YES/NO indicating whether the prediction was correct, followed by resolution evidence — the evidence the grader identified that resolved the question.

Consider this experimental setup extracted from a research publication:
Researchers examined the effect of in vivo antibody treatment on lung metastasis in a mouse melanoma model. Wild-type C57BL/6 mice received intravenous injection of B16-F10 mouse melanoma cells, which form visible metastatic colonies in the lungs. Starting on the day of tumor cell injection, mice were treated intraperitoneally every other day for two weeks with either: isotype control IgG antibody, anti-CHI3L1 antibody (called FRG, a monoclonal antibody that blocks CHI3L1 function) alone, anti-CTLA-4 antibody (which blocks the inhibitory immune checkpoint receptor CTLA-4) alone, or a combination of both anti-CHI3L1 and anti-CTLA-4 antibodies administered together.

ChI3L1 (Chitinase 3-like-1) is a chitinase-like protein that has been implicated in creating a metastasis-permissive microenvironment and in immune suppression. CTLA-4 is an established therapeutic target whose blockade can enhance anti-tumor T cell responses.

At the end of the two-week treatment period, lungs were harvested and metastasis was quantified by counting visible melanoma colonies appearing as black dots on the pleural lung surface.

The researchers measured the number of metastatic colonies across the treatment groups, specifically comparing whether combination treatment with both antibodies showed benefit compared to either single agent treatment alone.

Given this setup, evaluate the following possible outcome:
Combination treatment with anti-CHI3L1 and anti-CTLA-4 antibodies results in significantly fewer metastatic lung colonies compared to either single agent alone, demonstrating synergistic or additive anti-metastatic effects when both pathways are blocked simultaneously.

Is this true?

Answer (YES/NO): YES